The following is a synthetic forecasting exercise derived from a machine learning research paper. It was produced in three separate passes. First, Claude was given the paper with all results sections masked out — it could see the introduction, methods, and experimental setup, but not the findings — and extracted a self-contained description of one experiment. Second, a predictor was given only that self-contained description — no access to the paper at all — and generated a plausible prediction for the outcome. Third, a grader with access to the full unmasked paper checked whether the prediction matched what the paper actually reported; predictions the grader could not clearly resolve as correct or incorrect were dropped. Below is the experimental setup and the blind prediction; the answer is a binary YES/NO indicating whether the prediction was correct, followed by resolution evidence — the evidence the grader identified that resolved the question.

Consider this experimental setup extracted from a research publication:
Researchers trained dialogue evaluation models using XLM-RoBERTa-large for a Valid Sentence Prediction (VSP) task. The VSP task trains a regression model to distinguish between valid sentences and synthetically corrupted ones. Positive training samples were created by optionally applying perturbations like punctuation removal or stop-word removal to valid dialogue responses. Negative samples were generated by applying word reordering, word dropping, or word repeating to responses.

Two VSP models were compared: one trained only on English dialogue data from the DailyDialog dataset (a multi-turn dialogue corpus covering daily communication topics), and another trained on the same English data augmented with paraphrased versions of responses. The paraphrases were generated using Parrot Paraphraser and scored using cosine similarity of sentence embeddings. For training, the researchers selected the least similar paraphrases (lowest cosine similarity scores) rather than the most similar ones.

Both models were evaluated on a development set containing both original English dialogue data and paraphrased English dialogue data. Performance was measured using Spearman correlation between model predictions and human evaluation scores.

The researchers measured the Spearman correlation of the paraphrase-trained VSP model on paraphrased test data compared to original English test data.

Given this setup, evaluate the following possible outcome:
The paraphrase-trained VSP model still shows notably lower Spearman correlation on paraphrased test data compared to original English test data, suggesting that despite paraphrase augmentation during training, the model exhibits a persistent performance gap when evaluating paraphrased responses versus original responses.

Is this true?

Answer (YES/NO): YES